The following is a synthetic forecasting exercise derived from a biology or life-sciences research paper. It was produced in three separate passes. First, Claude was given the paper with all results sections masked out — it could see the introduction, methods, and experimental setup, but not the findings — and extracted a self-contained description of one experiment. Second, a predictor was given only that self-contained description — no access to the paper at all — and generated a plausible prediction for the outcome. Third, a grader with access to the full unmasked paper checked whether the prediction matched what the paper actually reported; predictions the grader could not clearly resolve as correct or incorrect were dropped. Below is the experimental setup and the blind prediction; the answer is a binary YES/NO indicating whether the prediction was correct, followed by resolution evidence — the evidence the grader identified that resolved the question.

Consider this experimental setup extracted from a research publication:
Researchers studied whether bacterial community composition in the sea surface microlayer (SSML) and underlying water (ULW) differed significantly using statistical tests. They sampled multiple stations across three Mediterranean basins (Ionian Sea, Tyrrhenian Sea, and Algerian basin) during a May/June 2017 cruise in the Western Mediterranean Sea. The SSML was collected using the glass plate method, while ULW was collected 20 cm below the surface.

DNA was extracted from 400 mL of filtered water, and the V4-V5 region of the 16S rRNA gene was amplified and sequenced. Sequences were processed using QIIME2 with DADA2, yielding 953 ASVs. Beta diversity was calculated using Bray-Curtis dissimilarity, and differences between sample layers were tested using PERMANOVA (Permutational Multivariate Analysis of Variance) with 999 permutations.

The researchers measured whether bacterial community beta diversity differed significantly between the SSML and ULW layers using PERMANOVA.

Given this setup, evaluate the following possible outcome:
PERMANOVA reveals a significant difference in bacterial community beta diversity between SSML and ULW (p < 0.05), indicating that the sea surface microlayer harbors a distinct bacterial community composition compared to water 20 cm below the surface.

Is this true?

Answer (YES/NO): NO